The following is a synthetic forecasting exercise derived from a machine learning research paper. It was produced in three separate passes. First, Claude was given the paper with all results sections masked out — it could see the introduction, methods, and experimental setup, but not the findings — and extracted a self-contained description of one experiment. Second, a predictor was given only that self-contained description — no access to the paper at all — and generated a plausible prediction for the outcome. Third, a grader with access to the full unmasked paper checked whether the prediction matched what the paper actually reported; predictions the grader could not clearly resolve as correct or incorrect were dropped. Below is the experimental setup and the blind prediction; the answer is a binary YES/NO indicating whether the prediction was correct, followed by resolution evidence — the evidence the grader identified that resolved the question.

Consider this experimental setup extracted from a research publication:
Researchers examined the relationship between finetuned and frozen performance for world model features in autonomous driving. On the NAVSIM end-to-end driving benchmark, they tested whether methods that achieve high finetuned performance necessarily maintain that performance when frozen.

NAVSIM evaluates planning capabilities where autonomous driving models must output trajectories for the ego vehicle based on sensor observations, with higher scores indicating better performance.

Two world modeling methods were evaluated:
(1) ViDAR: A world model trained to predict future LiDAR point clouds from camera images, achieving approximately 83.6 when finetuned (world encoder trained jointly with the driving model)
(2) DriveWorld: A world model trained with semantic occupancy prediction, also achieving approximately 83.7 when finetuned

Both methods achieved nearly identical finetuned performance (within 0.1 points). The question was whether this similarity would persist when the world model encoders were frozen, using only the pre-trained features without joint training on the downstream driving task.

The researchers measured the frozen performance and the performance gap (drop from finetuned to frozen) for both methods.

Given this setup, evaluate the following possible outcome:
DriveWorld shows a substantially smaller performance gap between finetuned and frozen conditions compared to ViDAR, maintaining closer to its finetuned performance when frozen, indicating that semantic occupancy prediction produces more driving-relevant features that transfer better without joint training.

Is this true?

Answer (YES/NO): YES